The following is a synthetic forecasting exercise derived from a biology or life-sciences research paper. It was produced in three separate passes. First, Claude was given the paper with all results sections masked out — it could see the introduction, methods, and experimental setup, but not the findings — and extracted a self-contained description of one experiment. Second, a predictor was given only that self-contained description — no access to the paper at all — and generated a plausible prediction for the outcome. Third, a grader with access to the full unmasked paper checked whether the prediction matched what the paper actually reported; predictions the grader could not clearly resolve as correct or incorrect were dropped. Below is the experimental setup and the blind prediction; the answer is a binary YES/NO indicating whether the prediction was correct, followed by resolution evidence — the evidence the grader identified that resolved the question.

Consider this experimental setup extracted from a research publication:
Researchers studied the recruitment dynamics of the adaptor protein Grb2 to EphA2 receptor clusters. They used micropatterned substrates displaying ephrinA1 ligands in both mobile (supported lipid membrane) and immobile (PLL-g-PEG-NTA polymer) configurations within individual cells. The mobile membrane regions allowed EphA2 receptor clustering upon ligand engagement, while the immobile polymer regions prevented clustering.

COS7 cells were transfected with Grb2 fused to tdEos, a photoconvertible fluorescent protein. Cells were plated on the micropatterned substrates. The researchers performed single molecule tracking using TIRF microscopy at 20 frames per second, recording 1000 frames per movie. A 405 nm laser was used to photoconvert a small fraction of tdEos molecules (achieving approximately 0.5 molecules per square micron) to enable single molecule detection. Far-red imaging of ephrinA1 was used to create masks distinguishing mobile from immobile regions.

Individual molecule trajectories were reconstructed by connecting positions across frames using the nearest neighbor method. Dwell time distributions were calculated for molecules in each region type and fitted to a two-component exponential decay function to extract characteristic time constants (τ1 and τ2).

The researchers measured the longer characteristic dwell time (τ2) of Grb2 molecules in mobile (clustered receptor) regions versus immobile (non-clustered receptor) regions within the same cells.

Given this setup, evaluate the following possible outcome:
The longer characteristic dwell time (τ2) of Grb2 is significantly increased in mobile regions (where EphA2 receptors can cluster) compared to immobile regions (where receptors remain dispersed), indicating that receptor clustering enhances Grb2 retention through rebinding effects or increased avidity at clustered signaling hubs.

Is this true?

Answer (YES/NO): YES